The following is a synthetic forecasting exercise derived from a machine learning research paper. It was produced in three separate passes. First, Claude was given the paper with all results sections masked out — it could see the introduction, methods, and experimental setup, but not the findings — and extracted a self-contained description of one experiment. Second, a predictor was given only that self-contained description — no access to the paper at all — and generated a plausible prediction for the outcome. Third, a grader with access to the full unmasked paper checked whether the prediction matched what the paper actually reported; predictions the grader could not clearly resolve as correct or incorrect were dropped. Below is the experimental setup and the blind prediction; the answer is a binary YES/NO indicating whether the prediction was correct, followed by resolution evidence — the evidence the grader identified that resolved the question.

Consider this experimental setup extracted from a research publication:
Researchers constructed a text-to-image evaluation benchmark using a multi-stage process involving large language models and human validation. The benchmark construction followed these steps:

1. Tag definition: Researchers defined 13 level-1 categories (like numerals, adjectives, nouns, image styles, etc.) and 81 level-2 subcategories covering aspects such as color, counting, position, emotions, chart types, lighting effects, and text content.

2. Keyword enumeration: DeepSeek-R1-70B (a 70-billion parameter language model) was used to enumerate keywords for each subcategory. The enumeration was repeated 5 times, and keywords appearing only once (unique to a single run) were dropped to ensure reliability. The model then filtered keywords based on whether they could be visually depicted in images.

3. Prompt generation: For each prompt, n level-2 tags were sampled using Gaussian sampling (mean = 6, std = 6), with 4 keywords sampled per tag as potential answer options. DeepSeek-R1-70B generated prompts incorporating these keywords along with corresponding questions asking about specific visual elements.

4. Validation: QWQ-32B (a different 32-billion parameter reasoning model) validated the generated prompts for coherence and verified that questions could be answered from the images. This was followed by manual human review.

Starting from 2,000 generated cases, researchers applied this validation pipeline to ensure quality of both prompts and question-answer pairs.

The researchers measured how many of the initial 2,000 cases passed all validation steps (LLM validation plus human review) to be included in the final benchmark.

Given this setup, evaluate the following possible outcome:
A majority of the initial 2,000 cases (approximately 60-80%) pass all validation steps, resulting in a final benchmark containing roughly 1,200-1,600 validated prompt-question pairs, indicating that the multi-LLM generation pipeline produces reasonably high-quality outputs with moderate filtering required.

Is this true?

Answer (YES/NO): YES